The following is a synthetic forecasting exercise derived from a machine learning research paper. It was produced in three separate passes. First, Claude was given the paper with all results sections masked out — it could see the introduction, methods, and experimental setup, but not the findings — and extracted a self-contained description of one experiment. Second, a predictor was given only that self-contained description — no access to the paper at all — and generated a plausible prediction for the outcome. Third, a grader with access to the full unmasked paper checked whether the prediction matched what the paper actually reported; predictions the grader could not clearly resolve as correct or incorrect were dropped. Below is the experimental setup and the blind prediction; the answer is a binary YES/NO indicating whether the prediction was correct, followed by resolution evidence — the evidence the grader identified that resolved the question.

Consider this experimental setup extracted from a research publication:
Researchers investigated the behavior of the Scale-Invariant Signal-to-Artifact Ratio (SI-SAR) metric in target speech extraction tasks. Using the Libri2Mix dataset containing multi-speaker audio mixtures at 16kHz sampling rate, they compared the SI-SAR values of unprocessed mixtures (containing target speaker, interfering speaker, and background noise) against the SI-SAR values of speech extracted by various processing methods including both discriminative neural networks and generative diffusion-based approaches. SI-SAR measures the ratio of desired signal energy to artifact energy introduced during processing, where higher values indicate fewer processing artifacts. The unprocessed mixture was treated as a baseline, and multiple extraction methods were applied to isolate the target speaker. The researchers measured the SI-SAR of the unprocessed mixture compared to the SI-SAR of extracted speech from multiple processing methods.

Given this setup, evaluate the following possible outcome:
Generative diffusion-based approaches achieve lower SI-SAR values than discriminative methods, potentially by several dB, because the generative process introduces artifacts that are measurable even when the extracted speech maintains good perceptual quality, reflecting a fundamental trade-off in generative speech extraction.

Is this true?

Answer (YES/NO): YES